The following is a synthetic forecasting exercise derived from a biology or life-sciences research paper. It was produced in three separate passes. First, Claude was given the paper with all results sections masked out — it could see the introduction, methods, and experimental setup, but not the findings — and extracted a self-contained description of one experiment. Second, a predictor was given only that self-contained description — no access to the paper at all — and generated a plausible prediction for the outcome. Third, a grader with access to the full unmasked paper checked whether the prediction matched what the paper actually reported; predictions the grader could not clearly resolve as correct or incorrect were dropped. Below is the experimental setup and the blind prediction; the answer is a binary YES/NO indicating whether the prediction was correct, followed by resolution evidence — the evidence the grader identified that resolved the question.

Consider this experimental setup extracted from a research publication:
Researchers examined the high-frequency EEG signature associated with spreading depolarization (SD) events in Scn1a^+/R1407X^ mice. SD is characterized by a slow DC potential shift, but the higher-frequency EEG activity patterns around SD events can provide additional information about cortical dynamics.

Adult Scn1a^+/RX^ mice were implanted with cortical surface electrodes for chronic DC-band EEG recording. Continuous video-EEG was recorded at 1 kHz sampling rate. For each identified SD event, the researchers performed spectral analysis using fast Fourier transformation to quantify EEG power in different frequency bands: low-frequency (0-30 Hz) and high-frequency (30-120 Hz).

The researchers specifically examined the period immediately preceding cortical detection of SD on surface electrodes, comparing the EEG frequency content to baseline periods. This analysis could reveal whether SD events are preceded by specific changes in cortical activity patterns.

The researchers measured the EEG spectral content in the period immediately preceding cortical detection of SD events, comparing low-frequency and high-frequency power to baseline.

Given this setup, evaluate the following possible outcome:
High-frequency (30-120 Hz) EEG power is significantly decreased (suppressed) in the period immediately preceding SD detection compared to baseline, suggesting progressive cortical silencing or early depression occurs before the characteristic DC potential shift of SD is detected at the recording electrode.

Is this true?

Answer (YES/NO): NO